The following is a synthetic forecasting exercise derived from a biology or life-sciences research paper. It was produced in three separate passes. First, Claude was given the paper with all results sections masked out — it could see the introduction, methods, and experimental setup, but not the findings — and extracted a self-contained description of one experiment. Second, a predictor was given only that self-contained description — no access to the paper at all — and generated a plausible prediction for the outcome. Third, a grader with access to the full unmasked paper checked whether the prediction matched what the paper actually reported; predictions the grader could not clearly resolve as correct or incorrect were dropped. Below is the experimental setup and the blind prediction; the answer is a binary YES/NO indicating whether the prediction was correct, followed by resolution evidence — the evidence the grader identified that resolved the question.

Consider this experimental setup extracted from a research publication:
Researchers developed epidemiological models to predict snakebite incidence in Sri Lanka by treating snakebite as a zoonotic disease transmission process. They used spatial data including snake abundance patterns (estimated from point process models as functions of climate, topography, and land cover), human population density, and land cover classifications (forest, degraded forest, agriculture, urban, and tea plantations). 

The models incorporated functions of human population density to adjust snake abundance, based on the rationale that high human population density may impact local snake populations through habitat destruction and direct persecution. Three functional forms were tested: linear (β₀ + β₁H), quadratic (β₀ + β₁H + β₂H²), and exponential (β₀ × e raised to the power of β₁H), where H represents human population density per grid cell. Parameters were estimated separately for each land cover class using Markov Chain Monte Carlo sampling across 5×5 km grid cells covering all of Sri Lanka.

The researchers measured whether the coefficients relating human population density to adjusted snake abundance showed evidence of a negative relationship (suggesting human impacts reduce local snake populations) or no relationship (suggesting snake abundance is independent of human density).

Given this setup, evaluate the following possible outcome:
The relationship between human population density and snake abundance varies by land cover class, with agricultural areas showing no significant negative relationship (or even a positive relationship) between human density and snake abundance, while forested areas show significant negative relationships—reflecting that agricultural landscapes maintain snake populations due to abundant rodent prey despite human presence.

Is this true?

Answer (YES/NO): NO